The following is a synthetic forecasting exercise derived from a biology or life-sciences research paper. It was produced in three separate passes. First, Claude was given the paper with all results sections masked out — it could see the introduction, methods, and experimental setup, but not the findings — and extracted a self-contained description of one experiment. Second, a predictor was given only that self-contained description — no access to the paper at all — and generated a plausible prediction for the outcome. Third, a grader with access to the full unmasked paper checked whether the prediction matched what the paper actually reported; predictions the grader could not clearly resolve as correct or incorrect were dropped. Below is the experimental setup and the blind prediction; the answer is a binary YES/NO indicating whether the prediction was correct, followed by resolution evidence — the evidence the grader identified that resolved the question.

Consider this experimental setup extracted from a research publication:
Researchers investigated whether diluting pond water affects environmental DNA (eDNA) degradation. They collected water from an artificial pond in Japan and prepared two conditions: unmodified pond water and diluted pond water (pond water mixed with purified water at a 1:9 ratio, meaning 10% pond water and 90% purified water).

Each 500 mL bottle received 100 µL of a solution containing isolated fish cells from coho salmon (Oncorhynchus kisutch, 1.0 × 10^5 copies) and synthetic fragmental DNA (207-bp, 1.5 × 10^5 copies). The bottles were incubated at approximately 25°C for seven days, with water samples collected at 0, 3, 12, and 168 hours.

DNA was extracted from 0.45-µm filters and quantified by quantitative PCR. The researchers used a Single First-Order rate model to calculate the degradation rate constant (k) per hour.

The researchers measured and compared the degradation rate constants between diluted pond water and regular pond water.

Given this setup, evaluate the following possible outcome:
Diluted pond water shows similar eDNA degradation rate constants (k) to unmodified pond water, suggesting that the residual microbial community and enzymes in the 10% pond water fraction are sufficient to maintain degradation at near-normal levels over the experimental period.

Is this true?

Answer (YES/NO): NO